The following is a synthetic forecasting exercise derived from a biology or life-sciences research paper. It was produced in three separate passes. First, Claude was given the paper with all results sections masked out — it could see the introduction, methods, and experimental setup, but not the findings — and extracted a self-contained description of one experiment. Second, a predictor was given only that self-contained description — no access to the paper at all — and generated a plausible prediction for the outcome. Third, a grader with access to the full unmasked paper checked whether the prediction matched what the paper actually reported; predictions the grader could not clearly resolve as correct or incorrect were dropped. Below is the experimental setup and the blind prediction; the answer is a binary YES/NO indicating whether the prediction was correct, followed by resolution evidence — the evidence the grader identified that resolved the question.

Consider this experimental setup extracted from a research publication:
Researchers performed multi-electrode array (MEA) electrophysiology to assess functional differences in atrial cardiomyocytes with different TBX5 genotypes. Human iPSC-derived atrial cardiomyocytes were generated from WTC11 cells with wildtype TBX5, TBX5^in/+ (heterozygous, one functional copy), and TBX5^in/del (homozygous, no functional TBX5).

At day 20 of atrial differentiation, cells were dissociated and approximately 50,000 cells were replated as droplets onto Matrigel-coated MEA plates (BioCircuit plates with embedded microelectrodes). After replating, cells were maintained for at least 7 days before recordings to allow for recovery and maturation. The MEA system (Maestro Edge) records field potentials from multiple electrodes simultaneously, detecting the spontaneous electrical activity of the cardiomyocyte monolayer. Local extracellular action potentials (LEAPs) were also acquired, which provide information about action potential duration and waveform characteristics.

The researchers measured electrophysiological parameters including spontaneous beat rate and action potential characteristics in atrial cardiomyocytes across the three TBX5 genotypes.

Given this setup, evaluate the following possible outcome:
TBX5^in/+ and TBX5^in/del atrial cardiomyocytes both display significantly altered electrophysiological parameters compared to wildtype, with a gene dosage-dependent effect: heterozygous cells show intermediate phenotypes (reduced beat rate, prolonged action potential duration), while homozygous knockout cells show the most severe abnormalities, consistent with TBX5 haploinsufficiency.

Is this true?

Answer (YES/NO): NO